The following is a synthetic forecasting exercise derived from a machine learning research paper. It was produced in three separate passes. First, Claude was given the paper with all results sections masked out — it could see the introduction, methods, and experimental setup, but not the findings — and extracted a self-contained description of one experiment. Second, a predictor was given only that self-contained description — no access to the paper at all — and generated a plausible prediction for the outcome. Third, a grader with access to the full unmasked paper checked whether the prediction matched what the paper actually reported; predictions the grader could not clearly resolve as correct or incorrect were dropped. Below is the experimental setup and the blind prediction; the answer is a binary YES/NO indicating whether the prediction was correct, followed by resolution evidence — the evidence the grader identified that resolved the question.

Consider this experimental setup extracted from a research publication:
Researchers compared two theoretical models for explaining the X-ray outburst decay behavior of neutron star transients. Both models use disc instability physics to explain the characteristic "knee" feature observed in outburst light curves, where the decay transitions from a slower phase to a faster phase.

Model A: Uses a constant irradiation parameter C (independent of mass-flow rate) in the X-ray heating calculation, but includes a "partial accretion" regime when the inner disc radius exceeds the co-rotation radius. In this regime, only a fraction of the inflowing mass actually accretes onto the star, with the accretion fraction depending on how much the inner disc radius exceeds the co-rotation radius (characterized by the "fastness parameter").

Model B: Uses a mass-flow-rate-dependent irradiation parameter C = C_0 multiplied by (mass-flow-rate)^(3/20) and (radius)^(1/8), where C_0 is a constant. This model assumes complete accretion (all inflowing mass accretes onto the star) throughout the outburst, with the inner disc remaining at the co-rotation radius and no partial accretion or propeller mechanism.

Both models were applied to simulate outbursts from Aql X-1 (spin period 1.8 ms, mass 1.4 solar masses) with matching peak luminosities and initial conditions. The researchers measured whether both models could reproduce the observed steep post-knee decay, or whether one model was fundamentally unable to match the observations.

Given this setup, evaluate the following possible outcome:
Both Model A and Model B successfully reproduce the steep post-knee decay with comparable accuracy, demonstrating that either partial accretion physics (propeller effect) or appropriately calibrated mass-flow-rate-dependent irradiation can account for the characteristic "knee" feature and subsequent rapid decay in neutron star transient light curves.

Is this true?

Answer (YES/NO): YES